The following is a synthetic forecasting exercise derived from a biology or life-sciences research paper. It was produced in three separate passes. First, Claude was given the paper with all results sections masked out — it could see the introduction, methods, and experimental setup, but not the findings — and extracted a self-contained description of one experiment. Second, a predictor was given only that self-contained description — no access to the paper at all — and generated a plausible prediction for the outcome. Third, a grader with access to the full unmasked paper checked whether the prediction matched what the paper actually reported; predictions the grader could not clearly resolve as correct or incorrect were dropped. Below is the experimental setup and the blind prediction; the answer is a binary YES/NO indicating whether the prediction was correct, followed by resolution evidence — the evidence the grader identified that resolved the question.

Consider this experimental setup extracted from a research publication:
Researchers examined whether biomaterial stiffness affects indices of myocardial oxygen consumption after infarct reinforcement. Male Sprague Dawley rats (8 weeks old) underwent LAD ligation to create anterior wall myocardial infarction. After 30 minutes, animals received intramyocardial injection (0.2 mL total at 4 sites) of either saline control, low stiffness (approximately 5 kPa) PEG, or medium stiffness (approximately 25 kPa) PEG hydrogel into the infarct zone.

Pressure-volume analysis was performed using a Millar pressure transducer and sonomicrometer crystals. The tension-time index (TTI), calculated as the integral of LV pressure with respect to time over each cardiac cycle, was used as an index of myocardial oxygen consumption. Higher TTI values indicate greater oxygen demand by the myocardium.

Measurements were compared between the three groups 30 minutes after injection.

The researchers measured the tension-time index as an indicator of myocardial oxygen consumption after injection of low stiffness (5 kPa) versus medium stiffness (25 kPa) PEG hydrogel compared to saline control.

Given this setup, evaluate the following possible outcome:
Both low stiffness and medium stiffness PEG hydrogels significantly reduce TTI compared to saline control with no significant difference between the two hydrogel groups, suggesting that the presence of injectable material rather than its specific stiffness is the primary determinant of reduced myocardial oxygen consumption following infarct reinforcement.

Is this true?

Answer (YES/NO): NO